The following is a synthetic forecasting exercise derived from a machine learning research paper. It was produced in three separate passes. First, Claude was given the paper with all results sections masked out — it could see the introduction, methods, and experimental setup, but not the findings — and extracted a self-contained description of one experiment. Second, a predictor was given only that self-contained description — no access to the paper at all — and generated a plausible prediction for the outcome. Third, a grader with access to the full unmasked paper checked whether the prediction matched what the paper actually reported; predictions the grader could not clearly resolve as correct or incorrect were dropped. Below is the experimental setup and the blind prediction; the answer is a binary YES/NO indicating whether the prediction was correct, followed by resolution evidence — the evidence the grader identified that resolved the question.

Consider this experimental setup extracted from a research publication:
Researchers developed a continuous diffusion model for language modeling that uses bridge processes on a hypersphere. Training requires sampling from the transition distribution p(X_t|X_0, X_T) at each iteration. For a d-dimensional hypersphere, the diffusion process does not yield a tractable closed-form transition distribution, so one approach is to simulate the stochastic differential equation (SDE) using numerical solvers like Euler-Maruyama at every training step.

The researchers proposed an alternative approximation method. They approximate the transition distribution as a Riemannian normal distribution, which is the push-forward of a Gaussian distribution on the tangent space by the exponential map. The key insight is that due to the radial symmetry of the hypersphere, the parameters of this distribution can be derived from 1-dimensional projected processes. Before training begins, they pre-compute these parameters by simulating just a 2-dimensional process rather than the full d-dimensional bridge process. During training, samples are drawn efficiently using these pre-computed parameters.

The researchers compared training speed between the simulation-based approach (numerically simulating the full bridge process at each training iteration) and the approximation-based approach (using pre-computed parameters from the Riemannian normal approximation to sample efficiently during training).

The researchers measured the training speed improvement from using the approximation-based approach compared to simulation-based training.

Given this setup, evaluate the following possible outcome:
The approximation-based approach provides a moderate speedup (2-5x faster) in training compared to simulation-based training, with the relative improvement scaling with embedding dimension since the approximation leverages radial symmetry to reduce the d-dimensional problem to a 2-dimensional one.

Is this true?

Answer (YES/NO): NO